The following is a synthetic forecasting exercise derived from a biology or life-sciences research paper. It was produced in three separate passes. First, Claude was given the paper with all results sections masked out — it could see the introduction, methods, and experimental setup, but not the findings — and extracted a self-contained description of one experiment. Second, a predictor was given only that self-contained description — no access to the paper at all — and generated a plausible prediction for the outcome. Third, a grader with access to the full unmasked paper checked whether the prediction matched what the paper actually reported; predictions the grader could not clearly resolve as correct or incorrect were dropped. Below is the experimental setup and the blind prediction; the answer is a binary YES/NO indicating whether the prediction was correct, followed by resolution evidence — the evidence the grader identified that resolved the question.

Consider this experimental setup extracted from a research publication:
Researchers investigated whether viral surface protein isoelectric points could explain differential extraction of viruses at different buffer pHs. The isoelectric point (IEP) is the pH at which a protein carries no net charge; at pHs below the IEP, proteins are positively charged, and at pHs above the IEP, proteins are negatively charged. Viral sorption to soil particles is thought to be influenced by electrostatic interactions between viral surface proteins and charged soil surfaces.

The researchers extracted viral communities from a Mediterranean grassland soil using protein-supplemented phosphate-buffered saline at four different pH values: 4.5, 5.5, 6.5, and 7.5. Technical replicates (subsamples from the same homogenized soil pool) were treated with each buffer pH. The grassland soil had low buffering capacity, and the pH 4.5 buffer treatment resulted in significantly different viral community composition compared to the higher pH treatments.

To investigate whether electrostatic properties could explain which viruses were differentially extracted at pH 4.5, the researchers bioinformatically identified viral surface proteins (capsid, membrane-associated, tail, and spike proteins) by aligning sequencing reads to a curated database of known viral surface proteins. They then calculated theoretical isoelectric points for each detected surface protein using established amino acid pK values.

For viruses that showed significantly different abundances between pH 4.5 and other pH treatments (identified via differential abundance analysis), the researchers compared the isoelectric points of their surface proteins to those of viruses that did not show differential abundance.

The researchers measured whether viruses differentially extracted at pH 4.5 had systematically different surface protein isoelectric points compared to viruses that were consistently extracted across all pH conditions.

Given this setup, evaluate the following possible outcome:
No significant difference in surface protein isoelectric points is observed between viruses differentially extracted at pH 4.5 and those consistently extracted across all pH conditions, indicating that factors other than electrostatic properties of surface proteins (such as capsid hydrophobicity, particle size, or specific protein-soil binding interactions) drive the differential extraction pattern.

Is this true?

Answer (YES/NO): YES